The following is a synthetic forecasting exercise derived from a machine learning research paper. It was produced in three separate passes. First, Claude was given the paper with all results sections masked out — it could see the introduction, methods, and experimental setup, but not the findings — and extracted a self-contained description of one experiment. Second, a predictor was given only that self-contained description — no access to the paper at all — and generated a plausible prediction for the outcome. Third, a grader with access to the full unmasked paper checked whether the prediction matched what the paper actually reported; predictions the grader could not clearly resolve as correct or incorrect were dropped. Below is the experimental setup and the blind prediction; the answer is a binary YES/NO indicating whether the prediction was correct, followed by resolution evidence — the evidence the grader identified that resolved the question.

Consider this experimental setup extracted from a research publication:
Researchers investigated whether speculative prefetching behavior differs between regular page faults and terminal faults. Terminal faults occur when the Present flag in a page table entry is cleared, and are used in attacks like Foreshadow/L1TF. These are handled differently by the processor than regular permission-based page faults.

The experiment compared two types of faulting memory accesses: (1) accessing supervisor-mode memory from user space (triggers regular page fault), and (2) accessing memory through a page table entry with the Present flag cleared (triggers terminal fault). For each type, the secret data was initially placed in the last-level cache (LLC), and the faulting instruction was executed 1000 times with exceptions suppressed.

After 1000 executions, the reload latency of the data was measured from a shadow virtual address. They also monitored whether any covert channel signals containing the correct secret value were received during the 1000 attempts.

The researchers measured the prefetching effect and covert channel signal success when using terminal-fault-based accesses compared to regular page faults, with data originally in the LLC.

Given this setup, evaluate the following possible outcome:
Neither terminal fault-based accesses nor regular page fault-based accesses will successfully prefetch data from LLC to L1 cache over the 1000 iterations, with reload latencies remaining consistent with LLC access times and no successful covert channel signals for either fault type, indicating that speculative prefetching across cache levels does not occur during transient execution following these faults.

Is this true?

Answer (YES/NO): NO